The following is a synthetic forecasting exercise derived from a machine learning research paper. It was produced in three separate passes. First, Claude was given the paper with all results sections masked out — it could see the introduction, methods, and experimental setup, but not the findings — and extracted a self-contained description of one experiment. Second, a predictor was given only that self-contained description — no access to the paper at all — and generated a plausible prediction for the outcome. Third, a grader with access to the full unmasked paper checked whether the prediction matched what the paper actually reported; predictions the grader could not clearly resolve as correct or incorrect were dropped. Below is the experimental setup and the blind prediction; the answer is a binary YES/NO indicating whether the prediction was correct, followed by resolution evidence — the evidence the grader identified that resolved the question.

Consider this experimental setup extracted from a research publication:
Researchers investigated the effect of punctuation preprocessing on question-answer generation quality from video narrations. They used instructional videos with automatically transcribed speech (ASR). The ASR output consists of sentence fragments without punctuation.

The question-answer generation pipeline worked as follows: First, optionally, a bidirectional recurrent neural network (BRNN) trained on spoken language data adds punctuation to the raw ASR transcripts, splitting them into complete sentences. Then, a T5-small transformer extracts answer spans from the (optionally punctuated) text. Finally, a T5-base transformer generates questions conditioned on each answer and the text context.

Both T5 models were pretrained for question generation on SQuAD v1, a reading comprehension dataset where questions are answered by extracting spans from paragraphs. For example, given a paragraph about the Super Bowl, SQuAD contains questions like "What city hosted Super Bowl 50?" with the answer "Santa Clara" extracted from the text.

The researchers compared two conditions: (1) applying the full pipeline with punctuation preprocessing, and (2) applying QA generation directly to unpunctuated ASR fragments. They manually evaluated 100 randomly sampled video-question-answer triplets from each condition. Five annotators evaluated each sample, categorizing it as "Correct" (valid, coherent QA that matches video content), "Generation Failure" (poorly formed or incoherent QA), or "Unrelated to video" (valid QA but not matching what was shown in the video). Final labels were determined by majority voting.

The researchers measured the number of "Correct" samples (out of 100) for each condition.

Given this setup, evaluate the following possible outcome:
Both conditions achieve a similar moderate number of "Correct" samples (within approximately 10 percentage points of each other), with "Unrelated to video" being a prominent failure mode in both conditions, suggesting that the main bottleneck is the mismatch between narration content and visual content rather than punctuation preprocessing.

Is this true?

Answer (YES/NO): NO